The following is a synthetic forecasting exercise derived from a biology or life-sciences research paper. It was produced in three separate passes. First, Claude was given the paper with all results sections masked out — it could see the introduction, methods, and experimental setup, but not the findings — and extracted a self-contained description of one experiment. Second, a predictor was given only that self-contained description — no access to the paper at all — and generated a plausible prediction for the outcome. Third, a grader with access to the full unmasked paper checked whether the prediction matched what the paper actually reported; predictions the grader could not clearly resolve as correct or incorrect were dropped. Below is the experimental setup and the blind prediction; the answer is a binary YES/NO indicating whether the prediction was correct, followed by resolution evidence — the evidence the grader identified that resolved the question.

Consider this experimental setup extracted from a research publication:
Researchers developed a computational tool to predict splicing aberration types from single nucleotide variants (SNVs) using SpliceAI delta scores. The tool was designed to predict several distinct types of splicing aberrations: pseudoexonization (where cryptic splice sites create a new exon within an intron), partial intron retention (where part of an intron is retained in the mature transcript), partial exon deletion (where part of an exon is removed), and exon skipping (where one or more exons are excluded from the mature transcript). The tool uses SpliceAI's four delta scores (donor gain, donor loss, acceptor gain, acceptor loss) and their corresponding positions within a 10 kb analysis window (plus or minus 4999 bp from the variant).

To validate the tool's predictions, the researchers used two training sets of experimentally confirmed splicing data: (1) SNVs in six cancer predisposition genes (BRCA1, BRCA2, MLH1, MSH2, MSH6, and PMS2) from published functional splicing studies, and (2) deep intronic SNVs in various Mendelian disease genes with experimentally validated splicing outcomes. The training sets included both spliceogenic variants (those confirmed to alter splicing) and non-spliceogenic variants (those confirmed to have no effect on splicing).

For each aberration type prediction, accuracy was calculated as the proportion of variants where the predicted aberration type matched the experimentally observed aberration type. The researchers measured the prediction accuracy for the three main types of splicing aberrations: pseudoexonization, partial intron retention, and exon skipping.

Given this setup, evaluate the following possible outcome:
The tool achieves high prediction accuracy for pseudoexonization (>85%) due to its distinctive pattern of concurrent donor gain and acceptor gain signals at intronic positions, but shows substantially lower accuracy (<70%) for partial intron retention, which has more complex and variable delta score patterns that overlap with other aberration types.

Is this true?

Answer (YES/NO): NO